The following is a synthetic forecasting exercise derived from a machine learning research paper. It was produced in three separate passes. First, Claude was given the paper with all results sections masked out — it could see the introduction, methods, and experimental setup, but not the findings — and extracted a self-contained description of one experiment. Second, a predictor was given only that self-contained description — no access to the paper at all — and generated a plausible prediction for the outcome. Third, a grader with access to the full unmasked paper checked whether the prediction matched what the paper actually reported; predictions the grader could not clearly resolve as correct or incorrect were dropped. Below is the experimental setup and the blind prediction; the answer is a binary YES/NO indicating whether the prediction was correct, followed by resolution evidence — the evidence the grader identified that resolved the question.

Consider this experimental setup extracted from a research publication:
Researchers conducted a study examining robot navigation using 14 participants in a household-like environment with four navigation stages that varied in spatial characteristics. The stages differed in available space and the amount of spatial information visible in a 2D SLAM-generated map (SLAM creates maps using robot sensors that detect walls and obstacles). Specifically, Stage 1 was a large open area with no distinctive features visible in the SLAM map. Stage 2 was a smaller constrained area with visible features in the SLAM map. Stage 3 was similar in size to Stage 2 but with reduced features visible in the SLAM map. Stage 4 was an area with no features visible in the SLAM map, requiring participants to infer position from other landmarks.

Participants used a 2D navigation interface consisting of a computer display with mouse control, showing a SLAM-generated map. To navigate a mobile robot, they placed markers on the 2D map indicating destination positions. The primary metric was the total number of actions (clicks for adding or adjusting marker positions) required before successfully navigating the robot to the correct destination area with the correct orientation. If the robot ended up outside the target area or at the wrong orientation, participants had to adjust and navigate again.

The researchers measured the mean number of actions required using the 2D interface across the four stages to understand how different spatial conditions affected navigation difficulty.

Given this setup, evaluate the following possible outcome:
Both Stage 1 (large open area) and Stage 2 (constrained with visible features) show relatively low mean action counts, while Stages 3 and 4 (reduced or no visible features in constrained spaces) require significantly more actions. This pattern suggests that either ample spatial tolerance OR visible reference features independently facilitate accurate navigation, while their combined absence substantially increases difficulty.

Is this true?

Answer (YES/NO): NO